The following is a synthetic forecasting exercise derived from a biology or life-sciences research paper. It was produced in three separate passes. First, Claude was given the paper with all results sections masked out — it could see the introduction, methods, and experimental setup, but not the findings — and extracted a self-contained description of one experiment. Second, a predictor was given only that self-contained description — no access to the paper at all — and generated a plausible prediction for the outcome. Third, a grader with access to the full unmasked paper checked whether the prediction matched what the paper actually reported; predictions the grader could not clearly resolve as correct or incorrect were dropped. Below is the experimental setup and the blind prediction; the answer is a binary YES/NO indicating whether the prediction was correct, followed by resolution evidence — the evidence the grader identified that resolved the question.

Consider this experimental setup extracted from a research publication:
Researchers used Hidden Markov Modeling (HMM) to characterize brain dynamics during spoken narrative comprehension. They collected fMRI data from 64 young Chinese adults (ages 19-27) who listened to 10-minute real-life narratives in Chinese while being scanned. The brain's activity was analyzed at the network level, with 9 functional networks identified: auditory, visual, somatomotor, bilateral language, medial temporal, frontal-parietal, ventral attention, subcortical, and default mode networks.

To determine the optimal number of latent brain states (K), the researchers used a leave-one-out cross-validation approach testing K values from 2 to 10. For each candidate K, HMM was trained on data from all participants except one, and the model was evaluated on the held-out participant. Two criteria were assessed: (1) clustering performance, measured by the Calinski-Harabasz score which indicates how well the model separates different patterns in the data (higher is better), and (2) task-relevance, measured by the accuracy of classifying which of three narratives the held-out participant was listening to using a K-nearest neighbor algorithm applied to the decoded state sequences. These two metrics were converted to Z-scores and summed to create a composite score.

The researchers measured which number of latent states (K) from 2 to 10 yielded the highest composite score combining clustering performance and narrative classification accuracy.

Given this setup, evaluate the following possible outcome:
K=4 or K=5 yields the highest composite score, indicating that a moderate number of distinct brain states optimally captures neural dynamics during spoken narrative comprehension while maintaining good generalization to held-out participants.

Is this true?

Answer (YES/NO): NO